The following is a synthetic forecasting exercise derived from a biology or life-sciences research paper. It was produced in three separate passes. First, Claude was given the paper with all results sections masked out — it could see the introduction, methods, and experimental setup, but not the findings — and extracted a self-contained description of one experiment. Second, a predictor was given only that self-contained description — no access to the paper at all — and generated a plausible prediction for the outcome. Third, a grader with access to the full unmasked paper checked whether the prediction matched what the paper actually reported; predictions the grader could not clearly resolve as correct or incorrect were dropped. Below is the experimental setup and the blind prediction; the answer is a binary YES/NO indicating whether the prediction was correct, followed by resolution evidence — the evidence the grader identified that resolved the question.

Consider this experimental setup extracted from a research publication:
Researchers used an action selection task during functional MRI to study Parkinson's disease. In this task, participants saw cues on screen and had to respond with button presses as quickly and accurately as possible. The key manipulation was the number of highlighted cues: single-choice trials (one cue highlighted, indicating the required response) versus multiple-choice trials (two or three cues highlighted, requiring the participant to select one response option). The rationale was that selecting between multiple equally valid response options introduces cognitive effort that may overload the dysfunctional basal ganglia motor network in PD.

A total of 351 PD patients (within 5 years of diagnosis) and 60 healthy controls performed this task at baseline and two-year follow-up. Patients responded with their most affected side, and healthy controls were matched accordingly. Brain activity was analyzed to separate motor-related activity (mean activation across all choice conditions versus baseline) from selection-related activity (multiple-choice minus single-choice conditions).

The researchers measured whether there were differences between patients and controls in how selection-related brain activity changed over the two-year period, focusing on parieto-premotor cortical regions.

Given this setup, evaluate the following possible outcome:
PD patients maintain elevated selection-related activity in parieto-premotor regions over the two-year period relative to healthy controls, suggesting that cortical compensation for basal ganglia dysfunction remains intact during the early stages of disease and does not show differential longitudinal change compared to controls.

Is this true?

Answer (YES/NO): NO